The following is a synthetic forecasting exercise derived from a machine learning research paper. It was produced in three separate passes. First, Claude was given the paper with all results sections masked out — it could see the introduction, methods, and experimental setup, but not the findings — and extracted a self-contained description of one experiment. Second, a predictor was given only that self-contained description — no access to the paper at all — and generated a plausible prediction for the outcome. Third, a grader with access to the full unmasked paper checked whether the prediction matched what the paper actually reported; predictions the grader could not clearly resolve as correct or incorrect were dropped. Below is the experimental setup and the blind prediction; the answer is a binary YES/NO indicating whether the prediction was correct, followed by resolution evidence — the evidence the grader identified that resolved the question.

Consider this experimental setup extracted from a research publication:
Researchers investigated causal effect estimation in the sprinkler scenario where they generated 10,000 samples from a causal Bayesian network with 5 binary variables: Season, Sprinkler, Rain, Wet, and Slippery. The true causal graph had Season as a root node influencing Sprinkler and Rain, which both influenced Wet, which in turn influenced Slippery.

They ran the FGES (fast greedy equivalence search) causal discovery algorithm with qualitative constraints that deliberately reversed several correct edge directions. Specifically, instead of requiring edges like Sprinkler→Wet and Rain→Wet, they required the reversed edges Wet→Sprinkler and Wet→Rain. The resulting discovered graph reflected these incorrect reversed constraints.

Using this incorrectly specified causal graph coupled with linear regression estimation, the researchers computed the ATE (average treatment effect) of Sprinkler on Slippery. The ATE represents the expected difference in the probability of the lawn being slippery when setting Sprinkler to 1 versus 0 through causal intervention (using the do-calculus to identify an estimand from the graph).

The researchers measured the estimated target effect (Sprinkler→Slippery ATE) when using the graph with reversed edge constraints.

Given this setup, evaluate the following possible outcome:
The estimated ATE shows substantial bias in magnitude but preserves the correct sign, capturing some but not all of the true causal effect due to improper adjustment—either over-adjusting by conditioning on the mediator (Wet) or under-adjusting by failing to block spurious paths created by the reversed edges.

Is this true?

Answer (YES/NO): NO